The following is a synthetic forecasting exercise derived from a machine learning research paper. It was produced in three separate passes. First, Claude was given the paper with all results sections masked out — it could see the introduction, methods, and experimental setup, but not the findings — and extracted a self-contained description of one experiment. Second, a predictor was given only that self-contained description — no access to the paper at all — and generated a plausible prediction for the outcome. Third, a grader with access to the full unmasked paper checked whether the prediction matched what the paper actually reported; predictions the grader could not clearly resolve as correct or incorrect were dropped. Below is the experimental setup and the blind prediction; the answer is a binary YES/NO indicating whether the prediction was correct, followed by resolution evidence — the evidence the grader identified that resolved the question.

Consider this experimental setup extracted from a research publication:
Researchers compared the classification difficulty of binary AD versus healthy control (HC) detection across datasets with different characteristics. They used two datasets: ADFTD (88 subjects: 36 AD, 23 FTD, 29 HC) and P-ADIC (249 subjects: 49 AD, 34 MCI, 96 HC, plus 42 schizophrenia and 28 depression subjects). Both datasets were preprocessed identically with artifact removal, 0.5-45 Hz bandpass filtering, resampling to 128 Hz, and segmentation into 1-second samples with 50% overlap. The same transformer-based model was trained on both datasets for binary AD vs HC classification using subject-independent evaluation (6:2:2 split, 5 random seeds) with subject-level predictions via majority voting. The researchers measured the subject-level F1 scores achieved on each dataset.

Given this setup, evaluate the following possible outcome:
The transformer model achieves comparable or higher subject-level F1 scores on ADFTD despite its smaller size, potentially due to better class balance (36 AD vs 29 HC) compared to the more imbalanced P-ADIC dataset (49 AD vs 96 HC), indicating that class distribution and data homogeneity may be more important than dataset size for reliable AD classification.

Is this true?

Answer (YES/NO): NO